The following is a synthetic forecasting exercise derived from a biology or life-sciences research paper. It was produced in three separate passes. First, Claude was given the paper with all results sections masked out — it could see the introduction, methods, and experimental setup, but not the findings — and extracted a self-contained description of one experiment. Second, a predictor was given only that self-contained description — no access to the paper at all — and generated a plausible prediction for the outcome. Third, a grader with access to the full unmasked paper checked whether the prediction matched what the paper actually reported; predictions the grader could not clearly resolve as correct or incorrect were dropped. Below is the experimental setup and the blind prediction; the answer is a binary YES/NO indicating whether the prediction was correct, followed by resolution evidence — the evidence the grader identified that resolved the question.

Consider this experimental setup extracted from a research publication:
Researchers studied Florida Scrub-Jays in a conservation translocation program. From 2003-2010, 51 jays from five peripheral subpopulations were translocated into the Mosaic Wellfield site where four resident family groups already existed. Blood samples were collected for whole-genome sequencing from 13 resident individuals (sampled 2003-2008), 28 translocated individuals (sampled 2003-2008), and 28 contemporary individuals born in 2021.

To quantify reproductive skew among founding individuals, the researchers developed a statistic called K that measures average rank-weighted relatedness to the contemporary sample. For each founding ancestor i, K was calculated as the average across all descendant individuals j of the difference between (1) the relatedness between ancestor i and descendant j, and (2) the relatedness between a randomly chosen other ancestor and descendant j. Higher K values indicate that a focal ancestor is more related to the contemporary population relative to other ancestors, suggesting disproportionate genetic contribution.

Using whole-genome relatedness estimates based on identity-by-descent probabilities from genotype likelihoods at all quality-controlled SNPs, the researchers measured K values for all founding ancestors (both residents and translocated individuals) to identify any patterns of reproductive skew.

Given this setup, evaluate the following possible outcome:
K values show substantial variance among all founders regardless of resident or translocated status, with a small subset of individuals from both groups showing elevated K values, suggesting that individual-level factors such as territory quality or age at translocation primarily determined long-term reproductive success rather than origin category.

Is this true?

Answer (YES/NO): NO